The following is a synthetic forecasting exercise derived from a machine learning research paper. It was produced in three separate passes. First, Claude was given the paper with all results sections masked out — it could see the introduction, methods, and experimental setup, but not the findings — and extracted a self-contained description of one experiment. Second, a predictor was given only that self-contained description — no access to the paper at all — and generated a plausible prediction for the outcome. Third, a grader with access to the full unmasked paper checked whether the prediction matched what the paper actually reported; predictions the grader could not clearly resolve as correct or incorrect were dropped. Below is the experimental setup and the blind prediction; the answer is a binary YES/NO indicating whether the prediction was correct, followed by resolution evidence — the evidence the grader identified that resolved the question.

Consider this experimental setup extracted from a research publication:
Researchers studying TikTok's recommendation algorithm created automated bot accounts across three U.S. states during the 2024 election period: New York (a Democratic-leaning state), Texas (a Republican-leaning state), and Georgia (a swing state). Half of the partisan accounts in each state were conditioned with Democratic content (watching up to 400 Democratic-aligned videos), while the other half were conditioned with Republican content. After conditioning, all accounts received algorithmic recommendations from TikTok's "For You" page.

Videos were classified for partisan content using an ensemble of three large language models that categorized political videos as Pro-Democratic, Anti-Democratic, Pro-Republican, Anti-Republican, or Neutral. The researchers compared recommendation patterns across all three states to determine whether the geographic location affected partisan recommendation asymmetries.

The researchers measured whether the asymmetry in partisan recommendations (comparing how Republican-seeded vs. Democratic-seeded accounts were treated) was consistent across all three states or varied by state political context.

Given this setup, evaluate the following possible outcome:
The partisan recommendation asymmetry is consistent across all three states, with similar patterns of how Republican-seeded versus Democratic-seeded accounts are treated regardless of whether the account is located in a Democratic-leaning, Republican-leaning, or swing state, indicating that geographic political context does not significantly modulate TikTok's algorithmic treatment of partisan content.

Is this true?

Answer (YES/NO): YES